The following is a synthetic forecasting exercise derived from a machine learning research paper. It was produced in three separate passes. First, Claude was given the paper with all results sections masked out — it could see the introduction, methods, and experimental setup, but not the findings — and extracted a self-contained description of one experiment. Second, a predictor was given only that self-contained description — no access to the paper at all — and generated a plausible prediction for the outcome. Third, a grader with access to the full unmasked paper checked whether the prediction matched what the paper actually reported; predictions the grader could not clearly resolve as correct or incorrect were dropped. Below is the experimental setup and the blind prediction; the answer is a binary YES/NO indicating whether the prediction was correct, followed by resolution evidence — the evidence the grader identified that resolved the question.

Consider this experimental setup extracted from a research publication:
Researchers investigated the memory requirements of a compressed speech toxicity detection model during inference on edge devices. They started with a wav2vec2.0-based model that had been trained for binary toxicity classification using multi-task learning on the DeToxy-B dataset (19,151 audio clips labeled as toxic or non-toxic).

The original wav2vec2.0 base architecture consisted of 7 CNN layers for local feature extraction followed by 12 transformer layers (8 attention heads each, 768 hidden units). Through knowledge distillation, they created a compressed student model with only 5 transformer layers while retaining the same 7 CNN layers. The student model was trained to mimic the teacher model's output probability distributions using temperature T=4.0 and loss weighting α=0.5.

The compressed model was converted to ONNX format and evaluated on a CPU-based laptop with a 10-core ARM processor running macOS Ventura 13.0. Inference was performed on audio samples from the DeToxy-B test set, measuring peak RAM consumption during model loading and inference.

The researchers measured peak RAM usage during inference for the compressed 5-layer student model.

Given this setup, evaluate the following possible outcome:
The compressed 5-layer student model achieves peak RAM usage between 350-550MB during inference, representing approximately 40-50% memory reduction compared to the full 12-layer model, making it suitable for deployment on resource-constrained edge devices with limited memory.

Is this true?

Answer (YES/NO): NO